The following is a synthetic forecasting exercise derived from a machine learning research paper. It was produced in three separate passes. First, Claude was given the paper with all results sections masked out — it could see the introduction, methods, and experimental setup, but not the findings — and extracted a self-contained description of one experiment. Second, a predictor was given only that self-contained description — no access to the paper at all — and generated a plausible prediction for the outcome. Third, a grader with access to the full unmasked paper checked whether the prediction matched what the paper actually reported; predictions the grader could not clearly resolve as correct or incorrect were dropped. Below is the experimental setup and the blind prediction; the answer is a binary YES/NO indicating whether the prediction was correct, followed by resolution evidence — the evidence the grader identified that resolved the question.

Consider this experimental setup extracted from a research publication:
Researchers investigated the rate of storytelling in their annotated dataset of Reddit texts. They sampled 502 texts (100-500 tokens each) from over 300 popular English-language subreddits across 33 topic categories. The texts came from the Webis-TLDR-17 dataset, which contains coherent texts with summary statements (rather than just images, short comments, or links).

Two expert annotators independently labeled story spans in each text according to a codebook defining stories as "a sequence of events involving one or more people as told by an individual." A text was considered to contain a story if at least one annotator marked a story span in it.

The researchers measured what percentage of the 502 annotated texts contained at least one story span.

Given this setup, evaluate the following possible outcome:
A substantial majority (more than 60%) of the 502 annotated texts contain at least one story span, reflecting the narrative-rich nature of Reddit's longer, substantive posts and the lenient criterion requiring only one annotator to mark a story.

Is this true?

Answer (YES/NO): NO